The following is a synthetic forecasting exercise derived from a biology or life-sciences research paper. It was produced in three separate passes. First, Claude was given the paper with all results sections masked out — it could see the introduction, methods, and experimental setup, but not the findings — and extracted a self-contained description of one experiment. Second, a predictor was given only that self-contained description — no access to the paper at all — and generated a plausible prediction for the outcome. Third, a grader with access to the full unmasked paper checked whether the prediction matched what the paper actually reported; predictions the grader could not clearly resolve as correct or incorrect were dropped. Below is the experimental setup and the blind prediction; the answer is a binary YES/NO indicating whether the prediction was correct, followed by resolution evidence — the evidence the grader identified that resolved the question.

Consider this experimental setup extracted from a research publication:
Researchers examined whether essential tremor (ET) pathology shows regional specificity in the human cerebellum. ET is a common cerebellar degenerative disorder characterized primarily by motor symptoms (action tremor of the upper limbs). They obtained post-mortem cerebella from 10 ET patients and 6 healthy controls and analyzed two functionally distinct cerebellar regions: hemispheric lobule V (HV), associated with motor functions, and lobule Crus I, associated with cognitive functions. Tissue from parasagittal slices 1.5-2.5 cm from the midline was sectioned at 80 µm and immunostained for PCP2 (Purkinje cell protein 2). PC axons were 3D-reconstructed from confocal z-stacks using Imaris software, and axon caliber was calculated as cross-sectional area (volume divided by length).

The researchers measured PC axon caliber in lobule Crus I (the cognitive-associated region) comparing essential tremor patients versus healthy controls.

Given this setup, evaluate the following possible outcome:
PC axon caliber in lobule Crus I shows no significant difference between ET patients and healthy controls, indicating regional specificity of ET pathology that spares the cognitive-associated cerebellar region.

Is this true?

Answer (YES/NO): YES